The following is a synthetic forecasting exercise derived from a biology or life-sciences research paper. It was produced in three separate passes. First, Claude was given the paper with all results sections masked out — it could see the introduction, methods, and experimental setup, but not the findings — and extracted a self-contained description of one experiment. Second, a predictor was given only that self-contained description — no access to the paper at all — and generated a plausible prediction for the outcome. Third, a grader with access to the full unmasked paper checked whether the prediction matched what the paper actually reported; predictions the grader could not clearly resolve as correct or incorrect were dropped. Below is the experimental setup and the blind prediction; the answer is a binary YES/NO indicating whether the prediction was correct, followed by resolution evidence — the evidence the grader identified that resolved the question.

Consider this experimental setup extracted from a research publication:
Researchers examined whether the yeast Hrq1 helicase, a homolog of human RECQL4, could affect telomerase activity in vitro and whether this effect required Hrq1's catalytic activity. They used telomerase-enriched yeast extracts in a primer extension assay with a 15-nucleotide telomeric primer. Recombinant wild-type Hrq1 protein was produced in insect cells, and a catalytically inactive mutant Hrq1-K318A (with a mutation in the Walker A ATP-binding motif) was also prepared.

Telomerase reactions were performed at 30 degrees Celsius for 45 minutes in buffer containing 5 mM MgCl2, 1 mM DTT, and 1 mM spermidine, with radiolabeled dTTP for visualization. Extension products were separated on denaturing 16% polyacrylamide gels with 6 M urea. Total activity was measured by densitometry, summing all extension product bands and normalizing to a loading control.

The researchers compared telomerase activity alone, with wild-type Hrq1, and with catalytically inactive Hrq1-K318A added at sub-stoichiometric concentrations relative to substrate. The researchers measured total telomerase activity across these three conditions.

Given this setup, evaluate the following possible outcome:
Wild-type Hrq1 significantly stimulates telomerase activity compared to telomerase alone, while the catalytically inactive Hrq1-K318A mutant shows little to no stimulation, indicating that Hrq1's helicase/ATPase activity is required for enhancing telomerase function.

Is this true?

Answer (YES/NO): NO